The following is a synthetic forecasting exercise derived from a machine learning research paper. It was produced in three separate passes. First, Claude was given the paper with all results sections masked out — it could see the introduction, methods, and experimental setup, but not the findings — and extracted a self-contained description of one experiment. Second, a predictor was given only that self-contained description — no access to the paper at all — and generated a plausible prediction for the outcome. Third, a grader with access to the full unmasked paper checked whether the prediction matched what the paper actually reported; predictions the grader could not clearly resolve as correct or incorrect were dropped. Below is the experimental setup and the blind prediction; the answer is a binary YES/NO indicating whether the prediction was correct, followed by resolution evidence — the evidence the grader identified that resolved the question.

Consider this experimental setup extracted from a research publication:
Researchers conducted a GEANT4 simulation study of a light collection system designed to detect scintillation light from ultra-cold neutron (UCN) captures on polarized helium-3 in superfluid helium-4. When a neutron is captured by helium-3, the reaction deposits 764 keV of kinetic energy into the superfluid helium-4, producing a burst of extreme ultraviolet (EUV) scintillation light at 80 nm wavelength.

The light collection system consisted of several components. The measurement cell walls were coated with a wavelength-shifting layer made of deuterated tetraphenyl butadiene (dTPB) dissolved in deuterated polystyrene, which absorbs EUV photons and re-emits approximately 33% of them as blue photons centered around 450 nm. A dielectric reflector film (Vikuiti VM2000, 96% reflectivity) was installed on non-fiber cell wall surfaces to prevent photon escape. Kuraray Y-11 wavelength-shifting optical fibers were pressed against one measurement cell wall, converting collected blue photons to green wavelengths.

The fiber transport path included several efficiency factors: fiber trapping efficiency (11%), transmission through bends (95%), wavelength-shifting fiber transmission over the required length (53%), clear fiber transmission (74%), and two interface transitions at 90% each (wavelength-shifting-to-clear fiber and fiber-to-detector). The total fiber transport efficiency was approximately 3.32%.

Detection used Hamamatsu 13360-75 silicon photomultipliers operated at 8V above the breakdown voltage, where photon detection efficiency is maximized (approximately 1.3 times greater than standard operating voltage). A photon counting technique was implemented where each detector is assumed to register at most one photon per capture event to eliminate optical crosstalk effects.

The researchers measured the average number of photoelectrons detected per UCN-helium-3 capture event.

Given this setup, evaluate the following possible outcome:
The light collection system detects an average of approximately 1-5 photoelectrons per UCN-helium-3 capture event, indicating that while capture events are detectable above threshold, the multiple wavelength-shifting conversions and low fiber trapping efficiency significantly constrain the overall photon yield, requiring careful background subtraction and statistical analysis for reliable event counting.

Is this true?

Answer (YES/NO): NO